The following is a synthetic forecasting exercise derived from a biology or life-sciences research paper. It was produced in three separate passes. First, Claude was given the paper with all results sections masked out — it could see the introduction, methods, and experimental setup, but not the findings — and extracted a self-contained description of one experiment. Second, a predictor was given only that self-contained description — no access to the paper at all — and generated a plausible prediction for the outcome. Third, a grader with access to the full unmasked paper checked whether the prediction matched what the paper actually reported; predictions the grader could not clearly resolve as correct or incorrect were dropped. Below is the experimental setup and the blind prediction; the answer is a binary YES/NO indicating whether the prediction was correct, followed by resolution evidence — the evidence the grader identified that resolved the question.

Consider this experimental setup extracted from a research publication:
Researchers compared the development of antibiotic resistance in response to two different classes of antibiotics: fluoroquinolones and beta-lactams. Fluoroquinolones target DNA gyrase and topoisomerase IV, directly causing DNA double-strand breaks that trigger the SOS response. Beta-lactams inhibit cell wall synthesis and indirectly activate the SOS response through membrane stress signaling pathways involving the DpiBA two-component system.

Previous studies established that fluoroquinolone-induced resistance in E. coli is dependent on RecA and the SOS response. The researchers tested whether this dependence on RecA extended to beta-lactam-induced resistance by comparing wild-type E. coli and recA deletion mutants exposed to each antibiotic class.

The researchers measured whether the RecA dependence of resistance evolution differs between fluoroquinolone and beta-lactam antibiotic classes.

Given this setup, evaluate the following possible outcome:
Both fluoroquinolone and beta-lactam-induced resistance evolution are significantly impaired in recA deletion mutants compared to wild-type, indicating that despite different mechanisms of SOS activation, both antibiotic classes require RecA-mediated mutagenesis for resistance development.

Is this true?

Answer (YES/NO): NO